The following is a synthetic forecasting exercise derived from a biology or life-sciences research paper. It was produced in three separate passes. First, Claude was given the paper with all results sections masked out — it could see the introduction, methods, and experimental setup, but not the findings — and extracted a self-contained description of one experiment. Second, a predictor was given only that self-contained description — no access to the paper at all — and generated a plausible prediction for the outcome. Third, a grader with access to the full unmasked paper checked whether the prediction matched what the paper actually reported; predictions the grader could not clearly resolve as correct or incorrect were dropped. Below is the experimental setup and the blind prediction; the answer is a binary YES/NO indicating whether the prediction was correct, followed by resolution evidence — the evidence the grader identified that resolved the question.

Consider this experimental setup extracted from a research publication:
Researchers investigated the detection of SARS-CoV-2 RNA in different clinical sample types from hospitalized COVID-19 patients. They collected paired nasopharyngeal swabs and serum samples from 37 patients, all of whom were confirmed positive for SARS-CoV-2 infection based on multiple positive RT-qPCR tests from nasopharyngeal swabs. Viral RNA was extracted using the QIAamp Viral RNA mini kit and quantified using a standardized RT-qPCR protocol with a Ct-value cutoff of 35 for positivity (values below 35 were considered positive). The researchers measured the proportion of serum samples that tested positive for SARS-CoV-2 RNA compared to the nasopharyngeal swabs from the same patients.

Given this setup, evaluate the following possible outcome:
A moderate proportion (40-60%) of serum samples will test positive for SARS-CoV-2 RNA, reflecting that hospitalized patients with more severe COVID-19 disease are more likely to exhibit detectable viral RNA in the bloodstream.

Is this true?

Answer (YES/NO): NO